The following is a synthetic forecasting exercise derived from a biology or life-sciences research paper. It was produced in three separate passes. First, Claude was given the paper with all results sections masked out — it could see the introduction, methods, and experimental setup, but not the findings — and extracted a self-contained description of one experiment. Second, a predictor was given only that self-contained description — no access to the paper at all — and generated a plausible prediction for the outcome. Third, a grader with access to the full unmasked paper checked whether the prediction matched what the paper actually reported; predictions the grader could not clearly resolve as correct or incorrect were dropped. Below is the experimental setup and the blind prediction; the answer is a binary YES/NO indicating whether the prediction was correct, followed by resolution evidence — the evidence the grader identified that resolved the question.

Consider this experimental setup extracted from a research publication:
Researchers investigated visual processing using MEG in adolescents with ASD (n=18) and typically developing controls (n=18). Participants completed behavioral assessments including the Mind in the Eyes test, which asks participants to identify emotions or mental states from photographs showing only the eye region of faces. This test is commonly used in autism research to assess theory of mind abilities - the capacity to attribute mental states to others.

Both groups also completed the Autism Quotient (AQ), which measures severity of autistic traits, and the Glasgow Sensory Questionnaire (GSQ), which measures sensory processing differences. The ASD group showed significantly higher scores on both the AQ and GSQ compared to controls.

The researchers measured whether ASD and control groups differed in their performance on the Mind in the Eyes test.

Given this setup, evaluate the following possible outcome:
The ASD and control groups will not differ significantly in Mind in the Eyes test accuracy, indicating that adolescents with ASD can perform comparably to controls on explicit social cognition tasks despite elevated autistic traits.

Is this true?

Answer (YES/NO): YES